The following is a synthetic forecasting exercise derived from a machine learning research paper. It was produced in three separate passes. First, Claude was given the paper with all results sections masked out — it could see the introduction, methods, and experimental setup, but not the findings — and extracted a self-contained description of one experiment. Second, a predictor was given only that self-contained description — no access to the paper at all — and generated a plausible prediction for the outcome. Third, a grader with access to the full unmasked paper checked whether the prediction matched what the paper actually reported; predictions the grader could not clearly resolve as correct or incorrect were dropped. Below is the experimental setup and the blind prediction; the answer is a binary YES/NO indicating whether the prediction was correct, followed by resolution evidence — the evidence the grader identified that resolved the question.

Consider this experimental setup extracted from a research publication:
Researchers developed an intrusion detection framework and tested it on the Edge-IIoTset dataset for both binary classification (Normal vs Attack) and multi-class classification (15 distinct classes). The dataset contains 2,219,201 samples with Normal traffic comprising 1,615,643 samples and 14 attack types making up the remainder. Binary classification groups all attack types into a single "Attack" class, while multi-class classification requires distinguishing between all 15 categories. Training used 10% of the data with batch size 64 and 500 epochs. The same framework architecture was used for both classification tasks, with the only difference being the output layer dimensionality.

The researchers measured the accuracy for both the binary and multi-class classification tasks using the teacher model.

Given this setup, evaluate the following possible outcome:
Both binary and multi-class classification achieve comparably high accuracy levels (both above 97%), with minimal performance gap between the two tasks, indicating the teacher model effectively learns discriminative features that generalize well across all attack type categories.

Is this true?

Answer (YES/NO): NO